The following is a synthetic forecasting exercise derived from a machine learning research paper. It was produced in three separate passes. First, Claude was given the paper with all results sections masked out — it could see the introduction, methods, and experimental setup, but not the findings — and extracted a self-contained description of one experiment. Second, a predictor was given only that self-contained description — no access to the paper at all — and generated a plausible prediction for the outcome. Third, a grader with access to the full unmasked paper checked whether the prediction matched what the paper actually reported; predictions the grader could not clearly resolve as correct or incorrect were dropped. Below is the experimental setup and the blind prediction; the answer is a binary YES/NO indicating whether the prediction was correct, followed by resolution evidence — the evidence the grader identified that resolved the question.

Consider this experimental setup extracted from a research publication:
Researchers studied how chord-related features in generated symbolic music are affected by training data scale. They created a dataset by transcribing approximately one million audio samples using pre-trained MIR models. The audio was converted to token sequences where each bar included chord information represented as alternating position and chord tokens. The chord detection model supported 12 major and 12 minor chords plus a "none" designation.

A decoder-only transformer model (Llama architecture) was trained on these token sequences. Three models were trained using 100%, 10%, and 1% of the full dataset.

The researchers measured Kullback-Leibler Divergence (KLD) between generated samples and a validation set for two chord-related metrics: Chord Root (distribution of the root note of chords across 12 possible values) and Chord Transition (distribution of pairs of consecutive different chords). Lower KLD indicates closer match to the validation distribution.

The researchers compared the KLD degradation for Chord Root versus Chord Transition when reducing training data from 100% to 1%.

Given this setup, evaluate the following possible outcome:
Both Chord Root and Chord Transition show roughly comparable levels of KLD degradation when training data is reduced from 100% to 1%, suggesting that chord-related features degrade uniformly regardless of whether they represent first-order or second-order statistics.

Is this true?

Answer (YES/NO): NO